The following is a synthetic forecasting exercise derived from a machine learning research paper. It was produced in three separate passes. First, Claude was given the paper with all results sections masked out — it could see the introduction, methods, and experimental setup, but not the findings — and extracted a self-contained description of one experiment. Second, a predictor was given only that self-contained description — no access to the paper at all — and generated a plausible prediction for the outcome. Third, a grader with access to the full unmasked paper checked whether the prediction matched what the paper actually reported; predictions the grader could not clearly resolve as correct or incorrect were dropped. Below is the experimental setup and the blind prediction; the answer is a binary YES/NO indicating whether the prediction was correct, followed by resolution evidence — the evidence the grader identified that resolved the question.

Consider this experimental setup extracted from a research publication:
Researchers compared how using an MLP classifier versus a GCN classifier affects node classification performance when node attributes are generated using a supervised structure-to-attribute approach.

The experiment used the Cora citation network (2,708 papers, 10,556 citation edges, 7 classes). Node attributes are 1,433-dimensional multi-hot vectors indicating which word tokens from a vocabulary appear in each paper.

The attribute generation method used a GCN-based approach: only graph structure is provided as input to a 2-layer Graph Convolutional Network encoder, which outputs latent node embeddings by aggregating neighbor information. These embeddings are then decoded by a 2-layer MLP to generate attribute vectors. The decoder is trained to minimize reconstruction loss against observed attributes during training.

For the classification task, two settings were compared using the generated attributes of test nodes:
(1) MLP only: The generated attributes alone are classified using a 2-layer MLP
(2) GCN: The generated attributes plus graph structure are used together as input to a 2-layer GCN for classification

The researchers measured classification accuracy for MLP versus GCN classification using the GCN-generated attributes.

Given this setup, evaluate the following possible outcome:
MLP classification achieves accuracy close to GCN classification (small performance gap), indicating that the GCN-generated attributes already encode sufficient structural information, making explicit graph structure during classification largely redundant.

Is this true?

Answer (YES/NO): NO